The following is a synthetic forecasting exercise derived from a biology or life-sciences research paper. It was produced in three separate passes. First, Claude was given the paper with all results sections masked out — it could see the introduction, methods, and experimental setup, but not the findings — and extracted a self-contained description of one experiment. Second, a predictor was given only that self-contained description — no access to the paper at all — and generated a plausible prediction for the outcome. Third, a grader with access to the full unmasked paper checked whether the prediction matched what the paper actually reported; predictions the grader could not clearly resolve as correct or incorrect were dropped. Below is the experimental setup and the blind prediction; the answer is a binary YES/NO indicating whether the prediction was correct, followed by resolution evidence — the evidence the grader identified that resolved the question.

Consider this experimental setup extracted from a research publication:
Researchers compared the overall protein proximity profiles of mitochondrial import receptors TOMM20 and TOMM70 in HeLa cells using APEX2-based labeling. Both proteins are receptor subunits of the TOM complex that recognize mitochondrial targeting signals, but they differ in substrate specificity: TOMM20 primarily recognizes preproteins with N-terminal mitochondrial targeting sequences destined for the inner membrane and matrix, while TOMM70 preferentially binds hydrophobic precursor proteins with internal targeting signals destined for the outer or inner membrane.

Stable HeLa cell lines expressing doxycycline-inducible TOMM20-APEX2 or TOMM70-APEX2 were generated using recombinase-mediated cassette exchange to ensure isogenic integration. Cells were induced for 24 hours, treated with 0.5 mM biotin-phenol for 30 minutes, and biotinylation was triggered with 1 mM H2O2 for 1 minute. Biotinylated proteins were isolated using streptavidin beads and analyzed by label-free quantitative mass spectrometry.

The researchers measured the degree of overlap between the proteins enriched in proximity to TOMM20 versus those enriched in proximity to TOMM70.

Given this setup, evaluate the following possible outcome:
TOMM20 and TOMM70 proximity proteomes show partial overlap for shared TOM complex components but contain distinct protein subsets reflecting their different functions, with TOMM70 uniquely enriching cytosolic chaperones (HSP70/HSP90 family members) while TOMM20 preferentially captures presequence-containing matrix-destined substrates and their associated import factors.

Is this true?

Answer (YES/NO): NO